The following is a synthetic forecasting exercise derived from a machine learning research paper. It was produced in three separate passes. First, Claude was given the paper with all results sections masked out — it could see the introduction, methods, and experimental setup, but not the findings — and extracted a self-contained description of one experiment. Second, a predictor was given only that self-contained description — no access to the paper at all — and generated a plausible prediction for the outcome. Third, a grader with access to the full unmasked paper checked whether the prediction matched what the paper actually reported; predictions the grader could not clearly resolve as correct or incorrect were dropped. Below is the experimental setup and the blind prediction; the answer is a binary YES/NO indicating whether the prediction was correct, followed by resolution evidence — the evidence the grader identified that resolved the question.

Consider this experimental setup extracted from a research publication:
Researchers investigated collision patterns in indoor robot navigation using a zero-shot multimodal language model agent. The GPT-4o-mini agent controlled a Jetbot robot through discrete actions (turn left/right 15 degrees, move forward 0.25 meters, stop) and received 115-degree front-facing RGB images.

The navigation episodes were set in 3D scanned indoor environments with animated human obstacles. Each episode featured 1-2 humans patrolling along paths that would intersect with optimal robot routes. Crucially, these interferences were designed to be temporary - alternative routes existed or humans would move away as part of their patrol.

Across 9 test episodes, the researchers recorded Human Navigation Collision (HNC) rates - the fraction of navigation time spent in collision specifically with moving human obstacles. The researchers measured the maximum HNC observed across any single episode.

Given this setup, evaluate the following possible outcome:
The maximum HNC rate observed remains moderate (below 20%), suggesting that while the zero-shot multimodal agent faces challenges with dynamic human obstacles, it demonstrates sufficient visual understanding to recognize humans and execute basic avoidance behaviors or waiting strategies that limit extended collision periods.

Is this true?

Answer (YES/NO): NO